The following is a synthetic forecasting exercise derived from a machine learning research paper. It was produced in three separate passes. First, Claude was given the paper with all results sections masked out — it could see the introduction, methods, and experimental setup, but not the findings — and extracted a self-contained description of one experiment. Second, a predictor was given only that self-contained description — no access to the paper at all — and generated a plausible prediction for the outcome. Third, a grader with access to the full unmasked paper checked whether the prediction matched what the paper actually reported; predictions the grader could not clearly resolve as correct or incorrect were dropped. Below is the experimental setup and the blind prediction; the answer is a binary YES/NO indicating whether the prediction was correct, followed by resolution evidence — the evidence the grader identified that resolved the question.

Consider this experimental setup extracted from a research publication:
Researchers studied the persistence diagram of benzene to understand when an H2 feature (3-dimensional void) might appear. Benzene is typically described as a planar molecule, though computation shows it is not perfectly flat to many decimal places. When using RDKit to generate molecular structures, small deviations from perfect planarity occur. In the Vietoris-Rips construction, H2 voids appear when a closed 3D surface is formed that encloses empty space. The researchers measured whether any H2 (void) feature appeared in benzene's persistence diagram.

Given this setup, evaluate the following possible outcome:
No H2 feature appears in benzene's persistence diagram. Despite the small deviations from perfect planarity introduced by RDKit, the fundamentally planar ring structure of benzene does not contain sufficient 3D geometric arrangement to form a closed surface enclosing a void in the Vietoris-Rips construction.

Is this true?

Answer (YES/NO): NO